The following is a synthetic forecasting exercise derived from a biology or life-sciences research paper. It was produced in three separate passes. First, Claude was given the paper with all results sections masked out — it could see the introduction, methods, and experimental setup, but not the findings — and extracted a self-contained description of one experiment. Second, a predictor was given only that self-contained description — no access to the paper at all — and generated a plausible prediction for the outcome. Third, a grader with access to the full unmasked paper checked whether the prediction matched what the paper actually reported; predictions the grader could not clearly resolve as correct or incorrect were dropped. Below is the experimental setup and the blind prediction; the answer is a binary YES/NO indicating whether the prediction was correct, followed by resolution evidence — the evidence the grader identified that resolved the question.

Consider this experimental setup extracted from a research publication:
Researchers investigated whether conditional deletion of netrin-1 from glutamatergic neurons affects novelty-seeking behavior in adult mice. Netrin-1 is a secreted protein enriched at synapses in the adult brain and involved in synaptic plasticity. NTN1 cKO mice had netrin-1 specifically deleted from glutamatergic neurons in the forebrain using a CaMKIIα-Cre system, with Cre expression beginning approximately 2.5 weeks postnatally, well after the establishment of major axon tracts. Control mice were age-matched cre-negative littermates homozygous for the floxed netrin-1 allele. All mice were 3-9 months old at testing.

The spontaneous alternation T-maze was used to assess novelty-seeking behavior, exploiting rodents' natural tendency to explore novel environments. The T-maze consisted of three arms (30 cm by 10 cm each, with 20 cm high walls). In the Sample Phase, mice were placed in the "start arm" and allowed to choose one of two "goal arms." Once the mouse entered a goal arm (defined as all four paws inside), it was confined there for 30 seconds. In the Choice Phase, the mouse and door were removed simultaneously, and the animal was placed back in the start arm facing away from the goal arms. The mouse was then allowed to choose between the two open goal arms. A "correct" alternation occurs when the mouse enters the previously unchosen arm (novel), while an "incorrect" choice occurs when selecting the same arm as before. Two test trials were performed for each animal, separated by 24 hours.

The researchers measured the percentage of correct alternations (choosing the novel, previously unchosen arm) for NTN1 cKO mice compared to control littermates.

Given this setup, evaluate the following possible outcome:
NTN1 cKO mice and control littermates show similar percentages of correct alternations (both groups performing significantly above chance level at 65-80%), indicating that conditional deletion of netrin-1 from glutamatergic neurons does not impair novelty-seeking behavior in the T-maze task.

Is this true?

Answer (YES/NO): NO